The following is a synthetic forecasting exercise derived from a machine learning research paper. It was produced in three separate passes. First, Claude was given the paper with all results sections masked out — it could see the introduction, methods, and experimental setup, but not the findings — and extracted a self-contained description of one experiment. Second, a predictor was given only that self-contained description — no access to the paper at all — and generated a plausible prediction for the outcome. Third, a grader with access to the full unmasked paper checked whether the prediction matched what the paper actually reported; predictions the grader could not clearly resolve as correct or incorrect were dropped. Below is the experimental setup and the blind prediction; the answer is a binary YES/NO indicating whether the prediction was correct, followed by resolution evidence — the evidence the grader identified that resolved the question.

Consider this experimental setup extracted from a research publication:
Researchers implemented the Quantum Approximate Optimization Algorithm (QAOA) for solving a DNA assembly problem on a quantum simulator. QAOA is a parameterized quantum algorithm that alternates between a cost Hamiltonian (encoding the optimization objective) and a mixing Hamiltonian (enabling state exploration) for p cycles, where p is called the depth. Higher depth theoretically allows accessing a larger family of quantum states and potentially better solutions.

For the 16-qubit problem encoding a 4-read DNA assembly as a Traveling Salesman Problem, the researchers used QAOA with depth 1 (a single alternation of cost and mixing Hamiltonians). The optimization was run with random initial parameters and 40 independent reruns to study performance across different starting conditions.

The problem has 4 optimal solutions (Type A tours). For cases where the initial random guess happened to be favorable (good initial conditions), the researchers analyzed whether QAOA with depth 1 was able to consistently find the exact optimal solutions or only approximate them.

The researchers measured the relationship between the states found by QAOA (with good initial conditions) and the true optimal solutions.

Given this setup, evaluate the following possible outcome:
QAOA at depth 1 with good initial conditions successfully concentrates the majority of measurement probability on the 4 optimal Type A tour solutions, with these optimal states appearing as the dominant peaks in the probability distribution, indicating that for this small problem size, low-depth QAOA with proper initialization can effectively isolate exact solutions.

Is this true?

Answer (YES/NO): NO